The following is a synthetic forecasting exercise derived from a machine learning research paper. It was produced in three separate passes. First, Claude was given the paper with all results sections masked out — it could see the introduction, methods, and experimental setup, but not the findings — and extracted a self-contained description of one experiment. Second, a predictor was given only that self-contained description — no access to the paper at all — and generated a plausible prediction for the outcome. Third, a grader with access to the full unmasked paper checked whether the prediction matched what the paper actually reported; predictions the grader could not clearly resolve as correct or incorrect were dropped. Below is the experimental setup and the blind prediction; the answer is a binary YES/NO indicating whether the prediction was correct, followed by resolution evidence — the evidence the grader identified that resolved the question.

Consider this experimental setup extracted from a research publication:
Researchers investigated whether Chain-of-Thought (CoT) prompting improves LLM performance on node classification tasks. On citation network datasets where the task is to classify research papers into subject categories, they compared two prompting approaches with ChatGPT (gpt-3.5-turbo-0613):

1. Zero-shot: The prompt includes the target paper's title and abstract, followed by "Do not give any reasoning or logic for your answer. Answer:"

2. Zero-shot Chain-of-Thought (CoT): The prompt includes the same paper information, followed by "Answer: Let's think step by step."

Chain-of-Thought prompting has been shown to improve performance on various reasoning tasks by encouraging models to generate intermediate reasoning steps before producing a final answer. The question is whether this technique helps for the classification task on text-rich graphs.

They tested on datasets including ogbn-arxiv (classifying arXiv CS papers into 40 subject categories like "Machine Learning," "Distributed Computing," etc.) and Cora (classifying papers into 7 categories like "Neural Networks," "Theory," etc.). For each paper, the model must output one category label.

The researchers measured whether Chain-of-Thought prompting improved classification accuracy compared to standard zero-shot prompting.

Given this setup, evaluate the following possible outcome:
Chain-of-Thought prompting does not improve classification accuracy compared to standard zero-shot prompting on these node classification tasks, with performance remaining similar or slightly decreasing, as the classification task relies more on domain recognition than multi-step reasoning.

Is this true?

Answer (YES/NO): NO